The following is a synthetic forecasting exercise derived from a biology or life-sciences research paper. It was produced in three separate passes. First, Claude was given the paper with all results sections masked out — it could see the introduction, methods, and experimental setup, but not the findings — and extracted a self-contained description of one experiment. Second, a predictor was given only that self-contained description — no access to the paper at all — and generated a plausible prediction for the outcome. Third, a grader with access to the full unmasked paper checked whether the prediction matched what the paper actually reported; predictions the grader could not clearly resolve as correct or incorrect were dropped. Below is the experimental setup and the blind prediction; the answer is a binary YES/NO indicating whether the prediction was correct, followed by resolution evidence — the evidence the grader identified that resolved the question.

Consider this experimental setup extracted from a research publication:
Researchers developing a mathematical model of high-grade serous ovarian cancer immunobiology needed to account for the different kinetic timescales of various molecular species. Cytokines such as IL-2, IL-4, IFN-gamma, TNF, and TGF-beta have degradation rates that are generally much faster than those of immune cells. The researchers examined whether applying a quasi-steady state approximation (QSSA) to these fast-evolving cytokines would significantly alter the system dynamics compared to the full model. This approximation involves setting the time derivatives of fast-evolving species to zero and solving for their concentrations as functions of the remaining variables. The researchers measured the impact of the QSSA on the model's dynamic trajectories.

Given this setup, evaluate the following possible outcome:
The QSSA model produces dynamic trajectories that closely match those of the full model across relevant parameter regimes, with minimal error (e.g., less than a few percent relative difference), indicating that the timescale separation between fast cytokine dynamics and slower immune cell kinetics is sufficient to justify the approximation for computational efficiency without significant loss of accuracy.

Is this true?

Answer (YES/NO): NO